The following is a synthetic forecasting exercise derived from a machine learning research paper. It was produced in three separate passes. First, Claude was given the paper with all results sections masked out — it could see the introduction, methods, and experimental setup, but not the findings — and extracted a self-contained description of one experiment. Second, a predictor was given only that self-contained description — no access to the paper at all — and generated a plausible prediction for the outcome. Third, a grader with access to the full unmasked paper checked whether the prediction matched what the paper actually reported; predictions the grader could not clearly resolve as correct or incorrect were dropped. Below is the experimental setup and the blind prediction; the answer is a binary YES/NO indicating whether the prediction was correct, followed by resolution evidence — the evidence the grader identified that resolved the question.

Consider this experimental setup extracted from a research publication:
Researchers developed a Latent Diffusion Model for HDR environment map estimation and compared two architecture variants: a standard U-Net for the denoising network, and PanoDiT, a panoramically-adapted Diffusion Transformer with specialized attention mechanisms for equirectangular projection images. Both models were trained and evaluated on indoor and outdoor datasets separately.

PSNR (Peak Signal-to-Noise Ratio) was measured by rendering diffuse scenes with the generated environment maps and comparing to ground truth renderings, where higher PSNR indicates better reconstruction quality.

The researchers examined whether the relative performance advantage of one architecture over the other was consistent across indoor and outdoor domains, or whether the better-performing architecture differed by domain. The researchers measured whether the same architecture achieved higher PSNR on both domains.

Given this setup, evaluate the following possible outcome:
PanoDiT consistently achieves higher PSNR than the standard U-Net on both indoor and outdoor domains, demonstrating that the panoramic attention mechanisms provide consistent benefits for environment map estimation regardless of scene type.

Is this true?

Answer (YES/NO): YES